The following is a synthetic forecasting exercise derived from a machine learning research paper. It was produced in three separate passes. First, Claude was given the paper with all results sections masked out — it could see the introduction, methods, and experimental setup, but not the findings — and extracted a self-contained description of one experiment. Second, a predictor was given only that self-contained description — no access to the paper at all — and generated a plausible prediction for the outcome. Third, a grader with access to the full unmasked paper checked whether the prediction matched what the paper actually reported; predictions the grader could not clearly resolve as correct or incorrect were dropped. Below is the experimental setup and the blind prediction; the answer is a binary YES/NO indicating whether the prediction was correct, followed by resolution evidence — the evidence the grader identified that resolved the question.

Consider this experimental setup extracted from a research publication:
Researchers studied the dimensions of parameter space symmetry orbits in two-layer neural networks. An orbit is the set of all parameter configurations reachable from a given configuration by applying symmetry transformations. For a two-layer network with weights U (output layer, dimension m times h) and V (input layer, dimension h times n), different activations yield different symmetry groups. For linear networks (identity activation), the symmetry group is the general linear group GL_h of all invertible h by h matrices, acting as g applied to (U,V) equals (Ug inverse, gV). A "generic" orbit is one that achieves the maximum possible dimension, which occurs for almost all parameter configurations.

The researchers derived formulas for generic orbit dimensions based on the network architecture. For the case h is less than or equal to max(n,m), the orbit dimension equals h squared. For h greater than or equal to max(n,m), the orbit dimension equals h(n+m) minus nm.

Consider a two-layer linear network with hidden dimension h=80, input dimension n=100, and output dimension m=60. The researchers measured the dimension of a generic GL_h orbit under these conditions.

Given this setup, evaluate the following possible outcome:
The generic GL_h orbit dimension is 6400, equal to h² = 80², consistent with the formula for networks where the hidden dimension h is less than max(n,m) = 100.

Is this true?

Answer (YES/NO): YES